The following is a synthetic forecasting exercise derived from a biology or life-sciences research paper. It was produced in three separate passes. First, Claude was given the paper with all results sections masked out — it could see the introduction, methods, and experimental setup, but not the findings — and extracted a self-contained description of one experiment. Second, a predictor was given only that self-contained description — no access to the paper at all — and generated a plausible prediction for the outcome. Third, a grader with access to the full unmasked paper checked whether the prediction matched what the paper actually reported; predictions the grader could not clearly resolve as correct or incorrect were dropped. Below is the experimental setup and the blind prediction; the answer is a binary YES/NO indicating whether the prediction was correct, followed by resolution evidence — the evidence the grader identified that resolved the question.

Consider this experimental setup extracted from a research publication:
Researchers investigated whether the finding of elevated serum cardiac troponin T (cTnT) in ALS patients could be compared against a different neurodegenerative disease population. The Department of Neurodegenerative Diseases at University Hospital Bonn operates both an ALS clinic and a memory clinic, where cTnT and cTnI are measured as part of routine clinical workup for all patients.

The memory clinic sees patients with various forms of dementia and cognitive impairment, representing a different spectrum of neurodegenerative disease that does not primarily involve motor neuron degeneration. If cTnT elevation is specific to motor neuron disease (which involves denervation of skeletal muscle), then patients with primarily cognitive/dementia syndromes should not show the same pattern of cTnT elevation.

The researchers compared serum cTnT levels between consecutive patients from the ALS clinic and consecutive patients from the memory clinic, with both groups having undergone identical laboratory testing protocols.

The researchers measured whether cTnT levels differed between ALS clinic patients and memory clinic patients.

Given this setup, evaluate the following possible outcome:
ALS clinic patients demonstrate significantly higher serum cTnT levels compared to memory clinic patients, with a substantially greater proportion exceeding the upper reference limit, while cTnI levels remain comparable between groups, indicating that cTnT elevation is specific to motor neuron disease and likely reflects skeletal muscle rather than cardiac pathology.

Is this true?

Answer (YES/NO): YES